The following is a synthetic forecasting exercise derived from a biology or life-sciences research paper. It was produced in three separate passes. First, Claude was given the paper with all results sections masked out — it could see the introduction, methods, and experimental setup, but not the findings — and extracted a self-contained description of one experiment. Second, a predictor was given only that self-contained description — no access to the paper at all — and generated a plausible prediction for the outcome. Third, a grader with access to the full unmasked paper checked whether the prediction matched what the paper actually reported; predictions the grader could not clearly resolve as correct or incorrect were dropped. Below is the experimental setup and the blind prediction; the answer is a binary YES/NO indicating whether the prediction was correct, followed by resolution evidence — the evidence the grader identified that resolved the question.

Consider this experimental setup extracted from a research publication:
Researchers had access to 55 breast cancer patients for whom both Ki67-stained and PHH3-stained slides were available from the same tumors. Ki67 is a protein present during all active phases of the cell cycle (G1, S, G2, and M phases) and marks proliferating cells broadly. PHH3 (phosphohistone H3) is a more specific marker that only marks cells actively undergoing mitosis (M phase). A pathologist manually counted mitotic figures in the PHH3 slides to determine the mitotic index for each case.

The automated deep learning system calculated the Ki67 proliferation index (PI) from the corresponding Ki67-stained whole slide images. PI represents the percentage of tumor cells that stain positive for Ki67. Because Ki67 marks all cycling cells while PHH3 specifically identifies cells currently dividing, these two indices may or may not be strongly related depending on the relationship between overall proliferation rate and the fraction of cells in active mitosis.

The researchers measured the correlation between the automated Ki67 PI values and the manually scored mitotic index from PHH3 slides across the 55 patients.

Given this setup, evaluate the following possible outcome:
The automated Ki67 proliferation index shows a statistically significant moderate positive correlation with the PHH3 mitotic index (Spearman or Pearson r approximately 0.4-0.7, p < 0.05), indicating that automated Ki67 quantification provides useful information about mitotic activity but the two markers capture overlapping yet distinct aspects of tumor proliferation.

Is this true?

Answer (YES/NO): YES